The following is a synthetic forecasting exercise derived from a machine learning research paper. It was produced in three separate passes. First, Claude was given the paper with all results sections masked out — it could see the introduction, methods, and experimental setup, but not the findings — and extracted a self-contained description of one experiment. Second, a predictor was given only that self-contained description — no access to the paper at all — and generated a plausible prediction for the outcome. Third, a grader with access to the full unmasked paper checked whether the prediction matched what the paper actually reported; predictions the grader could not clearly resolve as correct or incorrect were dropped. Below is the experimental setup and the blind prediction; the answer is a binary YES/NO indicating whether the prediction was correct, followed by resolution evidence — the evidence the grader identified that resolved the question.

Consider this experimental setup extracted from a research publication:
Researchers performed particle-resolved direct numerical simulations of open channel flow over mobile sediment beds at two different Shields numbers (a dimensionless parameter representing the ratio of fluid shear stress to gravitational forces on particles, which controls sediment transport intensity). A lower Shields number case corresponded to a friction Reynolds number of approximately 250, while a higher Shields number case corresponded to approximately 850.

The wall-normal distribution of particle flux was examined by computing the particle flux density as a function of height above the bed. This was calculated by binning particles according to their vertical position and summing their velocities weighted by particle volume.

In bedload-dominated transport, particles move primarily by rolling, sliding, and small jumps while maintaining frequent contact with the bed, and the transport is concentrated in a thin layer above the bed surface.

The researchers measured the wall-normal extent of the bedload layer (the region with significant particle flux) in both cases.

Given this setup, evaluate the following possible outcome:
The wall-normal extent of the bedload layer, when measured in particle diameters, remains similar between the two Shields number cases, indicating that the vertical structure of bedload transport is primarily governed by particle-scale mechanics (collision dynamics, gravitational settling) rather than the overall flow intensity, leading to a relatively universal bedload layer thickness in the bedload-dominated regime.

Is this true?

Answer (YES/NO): NO